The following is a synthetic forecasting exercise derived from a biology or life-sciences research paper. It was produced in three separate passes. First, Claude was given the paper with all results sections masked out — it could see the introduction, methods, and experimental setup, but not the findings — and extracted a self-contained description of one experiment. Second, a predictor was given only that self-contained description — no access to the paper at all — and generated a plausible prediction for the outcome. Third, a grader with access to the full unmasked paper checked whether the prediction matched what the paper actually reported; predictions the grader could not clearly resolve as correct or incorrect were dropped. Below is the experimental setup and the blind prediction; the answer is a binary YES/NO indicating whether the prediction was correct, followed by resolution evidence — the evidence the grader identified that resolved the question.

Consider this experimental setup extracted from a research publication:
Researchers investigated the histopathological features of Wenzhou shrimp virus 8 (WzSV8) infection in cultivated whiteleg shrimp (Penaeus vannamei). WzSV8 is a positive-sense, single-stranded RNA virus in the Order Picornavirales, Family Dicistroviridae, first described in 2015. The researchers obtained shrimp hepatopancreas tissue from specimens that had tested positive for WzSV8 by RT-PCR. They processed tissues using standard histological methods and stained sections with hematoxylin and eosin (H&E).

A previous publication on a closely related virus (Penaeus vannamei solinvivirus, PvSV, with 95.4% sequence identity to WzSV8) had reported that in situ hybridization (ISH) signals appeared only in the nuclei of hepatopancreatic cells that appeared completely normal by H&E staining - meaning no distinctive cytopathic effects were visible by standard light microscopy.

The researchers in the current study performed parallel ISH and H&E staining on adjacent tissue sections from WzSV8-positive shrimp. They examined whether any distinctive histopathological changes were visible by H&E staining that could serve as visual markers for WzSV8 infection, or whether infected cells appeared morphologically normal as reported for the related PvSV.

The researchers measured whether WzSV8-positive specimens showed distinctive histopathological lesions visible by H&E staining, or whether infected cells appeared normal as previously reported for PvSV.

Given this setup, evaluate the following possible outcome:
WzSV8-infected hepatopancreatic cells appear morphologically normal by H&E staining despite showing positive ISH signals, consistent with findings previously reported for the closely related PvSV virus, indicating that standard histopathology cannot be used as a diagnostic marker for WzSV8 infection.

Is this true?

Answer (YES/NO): NO